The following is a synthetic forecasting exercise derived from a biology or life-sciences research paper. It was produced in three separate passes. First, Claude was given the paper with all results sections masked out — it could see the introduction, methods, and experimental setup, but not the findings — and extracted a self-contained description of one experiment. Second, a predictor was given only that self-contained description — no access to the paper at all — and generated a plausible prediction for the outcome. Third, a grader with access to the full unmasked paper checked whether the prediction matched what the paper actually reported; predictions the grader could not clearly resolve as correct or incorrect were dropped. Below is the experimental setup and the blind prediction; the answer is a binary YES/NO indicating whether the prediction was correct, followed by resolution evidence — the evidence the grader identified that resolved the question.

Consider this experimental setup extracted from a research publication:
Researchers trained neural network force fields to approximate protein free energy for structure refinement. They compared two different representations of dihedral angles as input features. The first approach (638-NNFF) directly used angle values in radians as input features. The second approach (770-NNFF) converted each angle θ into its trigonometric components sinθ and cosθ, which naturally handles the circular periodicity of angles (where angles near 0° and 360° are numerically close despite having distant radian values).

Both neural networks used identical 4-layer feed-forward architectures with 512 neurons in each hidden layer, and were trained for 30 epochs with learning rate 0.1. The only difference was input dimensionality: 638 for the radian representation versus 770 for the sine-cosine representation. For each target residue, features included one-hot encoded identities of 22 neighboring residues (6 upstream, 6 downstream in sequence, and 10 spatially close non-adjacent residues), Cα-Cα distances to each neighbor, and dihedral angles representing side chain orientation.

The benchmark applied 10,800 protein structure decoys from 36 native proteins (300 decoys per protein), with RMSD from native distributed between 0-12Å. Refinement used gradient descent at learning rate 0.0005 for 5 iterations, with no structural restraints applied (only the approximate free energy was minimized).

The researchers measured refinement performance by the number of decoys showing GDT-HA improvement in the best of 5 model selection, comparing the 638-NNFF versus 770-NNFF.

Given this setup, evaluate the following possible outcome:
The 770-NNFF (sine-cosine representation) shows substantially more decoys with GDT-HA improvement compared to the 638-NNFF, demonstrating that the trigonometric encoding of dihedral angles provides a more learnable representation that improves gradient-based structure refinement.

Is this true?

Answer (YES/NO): NO